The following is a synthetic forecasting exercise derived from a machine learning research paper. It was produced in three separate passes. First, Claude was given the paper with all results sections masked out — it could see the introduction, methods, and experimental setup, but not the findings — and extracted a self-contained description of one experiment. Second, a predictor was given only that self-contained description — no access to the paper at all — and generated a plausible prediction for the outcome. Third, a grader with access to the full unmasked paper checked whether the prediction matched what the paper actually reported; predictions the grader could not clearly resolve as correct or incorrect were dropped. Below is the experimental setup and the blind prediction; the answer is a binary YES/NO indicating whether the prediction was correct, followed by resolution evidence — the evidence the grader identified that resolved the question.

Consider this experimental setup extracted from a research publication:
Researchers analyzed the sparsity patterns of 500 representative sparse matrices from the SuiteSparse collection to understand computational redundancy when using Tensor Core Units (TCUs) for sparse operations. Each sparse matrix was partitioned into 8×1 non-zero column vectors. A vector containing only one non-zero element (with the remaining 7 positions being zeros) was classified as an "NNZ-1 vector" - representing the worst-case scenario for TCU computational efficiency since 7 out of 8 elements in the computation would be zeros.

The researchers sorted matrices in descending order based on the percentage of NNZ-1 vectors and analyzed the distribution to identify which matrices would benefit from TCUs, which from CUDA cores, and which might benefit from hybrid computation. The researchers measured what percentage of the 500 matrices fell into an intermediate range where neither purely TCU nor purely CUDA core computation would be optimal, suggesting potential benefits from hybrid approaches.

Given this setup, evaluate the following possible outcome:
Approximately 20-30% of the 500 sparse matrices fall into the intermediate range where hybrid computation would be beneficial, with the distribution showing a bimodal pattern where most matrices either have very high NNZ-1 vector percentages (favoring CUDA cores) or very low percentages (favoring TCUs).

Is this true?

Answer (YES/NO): NO